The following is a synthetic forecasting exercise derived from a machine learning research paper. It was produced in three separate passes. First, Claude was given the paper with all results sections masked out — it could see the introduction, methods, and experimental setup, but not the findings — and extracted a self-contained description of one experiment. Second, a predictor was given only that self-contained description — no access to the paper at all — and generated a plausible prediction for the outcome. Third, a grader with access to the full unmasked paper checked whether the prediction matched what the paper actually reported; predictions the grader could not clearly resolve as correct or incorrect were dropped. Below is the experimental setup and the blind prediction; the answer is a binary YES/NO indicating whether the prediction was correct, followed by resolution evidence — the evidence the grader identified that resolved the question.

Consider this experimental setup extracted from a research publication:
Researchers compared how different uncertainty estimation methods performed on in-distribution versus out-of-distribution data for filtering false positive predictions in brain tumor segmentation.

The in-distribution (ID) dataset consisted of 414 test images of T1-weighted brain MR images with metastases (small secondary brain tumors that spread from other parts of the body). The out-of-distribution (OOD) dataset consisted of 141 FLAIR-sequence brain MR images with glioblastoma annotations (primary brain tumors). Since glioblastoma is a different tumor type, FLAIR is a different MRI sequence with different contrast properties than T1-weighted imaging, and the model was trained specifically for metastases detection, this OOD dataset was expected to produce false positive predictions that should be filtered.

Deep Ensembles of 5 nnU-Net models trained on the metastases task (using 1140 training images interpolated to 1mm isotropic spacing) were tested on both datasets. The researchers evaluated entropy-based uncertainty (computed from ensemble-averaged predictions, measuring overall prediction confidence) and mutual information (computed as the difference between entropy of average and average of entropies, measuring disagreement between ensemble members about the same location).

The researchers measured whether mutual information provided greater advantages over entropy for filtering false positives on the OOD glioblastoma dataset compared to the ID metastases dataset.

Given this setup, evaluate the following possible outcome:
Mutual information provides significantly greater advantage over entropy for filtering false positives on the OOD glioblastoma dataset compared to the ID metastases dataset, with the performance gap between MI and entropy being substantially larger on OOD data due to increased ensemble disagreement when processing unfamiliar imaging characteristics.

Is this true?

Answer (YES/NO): YES